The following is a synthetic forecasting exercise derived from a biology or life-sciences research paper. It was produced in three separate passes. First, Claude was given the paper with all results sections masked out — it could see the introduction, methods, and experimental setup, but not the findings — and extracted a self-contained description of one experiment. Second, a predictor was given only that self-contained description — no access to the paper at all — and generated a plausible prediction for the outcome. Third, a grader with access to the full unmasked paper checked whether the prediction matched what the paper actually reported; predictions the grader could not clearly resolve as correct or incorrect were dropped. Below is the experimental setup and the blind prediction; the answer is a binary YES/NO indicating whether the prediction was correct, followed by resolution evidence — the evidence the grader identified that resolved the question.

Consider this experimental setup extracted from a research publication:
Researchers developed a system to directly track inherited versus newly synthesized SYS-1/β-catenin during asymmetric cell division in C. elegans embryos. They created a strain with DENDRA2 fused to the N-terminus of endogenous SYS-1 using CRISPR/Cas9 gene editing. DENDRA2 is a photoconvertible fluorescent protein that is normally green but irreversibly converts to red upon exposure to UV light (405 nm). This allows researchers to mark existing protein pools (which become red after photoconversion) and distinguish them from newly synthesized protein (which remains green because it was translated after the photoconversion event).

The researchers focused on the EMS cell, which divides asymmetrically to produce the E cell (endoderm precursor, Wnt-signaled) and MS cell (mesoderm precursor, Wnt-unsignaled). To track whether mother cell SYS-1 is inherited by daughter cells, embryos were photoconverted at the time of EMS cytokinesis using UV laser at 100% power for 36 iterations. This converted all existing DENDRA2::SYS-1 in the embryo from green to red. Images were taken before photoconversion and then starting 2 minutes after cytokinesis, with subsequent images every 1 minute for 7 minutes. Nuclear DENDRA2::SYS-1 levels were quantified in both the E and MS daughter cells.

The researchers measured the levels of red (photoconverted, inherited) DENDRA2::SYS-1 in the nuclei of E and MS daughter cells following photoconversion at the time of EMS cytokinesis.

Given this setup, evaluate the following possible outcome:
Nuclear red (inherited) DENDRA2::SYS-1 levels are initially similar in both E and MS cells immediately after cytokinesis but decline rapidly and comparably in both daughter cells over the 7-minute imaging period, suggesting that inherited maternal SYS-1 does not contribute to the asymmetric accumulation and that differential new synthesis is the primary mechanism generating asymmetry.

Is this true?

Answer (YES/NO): NO